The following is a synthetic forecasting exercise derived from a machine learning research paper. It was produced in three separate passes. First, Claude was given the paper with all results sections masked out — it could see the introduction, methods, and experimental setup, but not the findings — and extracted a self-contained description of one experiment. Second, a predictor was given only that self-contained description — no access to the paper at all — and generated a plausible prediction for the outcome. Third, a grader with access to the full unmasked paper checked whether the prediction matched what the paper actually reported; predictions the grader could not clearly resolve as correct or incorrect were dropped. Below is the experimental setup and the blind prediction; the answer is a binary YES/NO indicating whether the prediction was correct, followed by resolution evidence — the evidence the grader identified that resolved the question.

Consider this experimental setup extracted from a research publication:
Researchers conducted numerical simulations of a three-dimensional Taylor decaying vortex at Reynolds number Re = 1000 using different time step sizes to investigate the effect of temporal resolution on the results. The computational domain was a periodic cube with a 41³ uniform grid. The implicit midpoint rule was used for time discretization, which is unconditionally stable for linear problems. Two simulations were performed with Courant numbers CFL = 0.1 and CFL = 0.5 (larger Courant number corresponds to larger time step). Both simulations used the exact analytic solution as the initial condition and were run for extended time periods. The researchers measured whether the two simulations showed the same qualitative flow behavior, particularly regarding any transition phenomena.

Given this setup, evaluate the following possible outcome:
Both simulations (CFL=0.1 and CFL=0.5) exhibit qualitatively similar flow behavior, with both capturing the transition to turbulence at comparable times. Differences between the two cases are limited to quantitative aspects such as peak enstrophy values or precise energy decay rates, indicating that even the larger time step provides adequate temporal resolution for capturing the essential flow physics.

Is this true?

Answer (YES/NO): NO